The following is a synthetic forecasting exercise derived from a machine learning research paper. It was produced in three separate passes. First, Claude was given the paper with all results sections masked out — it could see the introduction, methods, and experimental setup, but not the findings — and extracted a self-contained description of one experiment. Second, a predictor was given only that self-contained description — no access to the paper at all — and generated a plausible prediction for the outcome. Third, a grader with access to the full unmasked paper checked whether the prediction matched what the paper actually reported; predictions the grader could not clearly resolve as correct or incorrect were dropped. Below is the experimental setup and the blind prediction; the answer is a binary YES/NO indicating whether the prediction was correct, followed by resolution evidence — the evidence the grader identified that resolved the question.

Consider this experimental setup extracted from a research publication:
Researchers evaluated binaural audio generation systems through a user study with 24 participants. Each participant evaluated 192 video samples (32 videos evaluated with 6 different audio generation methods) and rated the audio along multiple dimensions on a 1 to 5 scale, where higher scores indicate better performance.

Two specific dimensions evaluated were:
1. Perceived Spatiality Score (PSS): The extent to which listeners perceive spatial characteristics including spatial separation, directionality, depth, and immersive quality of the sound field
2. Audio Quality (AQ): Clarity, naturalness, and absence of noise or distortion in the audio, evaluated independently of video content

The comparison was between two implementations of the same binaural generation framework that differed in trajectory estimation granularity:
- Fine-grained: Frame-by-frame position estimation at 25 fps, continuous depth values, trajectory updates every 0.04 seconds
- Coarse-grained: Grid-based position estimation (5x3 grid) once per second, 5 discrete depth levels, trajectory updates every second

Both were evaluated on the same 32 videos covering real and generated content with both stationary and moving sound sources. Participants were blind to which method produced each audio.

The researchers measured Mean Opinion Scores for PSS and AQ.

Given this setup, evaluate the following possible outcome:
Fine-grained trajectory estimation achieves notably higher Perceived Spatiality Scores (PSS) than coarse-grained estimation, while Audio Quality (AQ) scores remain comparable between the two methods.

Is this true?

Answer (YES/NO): NO